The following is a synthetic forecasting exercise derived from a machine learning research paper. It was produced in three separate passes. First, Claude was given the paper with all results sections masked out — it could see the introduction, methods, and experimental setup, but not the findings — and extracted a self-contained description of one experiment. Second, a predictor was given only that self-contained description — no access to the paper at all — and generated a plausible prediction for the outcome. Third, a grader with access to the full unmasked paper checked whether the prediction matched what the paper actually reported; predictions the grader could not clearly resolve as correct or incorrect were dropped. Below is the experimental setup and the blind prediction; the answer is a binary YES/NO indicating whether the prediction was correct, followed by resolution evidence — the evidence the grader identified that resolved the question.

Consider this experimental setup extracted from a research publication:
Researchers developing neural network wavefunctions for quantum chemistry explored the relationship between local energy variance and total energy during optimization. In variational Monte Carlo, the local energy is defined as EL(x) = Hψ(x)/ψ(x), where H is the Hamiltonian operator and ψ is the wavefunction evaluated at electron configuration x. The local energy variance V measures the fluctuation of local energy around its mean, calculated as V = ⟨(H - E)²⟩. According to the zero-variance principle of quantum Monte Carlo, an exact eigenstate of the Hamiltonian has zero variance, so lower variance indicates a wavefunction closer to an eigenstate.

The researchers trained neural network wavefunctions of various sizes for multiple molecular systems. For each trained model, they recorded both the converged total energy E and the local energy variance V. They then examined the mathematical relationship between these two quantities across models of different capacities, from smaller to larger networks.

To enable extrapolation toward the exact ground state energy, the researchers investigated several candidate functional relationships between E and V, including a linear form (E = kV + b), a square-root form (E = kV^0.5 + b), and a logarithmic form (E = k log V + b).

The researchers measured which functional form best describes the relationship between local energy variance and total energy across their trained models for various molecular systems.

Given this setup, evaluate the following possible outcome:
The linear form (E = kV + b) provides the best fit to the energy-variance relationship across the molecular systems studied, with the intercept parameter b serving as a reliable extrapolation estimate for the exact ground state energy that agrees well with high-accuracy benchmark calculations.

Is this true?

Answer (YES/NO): YES